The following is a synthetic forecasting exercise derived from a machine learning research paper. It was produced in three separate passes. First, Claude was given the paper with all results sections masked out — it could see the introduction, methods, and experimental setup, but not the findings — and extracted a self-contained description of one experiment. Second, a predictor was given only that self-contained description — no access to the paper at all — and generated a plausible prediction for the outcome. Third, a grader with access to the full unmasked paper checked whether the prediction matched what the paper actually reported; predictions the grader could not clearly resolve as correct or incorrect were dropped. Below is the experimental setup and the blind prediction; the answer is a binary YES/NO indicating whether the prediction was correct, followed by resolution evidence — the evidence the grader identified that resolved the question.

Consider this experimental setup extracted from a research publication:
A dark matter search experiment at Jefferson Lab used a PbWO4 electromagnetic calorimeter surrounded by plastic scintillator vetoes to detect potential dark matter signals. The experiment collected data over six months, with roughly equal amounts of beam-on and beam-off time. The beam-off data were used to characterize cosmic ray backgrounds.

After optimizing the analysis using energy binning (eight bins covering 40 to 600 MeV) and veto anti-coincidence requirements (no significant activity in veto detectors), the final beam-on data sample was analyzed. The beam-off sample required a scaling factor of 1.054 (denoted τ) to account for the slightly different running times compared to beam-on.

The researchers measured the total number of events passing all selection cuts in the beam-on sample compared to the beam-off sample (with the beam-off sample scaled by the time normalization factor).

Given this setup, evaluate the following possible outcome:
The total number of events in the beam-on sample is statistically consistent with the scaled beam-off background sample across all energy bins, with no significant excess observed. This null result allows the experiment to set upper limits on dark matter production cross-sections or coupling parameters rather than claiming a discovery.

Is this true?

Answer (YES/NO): YES